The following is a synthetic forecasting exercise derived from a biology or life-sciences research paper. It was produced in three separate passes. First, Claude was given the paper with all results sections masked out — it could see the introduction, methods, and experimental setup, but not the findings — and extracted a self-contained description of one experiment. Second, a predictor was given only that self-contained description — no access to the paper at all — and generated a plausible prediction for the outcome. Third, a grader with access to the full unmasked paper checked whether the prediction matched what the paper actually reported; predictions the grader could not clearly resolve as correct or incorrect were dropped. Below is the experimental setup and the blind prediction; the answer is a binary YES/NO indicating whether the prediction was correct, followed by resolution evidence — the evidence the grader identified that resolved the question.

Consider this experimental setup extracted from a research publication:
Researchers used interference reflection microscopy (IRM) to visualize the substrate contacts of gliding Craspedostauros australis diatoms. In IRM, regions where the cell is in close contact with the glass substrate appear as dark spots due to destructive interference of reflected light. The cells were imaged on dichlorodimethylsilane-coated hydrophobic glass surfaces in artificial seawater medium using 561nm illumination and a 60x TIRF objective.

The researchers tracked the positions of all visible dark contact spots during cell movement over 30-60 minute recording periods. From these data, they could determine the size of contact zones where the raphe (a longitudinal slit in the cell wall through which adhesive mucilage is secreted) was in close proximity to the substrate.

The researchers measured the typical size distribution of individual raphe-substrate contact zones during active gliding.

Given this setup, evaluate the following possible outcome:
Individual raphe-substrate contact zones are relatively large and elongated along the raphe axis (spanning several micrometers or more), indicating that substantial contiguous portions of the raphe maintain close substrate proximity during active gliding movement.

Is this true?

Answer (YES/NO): NO